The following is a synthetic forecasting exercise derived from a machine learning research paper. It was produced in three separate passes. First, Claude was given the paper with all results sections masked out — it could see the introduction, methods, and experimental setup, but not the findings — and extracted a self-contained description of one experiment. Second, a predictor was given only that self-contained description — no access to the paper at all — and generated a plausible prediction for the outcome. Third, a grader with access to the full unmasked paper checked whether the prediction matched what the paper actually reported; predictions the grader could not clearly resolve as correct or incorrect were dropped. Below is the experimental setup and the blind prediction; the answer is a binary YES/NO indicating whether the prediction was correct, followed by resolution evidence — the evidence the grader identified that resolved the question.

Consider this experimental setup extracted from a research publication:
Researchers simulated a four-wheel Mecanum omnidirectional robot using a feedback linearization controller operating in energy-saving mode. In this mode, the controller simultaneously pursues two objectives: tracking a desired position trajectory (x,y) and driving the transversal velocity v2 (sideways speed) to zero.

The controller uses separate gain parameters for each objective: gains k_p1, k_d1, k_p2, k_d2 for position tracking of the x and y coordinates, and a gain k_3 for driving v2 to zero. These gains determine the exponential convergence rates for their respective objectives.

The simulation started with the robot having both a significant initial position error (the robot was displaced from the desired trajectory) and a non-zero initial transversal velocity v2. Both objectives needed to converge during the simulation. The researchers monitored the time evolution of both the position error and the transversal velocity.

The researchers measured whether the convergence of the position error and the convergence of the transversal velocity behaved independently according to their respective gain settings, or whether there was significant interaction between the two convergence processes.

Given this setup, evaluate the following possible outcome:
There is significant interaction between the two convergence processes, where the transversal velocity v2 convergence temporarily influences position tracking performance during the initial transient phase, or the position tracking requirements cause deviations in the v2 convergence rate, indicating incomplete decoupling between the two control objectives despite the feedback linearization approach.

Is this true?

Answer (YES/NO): NO